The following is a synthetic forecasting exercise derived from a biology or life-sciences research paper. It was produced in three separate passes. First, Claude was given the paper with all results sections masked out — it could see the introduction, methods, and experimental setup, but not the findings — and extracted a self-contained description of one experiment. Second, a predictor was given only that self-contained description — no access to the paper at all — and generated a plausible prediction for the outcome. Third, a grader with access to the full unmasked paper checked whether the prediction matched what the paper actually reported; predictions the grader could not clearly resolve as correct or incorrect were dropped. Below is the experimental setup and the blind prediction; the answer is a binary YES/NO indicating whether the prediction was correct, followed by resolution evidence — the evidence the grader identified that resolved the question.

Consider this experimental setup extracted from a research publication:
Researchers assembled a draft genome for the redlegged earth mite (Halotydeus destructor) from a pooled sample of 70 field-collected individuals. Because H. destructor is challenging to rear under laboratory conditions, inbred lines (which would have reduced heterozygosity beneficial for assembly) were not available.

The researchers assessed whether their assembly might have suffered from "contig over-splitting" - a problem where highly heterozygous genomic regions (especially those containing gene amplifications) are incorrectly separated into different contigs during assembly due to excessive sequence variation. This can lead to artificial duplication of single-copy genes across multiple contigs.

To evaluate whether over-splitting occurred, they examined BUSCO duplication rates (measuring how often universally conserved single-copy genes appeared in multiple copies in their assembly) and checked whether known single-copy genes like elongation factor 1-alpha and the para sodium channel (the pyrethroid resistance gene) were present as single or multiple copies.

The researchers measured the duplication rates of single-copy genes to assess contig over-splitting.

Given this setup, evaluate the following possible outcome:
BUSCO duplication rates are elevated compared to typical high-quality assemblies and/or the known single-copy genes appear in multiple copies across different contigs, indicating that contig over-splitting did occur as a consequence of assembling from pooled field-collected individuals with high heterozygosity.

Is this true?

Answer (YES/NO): NO